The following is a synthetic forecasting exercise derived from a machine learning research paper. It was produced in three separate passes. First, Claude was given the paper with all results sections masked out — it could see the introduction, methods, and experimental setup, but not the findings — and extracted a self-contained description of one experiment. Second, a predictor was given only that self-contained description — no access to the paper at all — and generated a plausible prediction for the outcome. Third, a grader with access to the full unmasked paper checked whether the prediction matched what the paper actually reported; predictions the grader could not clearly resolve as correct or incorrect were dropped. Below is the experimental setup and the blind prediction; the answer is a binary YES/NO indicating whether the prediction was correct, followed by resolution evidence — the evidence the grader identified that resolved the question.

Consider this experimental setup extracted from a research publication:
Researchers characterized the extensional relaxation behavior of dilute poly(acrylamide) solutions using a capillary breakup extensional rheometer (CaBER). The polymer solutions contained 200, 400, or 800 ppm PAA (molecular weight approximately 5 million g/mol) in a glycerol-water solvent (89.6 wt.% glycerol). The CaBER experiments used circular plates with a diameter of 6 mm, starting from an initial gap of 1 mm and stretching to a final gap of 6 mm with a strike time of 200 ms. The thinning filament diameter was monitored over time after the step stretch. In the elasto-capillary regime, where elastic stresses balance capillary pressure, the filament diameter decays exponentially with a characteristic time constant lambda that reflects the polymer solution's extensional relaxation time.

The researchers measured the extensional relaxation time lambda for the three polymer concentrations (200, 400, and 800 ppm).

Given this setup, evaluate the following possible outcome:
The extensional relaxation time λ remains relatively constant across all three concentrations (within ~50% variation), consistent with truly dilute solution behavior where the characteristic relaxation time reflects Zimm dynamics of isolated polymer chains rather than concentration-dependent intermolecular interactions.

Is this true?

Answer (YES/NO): NO